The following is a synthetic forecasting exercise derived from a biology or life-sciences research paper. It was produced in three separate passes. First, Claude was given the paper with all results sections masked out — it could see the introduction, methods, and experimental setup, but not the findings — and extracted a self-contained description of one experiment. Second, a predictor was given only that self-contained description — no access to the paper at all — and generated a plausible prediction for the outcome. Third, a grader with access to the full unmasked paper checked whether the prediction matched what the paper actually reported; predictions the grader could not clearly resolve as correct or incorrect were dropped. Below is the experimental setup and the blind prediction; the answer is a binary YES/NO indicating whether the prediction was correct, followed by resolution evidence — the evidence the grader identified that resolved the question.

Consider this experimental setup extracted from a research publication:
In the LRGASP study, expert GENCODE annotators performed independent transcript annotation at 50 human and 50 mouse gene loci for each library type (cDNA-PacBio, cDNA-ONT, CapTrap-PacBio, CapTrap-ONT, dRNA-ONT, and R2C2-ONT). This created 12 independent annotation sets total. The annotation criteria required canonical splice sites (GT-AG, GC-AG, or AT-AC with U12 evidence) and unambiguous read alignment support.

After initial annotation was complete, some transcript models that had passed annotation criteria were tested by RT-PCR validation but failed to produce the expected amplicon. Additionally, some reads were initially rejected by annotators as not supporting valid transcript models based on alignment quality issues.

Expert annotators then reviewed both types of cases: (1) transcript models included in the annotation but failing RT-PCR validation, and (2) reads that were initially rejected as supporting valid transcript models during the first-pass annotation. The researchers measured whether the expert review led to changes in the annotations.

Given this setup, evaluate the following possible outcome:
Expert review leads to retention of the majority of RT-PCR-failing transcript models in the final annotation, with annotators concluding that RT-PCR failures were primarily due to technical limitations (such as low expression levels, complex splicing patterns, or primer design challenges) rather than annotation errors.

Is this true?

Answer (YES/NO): YES